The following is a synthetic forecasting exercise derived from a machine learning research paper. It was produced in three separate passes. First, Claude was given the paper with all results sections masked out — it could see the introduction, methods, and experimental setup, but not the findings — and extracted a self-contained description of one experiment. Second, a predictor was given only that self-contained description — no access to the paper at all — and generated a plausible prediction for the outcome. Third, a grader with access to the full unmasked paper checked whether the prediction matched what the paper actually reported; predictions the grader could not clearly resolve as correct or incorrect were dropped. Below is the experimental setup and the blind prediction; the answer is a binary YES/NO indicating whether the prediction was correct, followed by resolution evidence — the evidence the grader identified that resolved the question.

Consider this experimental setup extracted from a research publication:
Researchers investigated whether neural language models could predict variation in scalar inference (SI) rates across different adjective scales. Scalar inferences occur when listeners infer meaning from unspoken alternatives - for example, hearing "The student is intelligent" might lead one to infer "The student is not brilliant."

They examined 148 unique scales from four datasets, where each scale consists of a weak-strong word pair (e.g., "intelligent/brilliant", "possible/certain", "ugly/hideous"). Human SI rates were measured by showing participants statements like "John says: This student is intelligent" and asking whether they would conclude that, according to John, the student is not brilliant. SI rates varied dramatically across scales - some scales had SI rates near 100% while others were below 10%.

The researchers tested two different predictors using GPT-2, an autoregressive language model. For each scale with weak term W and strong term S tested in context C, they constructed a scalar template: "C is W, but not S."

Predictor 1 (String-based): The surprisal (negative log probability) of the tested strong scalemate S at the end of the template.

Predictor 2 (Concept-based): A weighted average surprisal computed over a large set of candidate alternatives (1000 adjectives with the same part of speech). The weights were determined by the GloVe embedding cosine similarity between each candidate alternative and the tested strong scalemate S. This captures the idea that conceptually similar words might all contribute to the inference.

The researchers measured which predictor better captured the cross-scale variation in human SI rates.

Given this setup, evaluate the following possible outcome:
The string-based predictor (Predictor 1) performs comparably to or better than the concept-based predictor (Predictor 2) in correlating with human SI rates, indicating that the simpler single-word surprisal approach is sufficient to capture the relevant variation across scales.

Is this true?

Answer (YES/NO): NO